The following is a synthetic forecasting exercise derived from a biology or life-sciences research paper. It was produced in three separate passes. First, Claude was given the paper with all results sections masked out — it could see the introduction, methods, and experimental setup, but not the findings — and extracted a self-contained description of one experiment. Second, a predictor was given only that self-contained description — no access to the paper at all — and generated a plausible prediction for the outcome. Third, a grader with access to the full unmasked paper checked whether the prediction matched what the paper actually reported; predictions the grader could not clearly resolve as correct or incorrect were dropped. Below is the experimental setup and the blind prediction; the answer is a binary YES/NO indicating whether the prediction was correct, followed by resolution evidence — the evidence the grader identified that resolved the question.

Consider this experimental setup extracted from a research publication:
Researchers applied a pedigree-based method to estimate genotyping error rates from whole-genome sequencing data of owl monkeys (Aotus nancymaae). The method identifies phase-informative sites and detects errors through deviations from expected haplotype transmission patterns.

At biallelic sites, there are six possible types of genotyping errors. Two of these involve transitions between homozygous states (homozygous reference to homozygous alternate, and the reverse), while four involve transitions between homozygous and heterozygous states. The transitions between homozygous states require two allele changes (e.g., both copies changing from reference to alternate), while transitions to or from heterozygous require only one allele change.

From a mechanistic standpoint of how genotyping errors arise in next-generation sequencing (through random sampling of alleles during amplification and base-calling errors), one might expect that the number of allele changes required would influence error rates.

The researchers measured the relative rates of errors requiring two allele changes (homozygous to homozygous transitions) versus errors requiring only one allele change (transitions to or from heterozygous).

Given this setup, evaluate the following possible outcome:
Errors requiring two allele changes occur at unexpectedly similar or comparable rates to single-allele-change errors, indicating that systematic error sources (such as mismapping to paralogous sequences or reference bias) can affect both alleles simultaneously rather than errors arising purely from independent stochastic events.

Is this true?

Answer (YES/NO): NO